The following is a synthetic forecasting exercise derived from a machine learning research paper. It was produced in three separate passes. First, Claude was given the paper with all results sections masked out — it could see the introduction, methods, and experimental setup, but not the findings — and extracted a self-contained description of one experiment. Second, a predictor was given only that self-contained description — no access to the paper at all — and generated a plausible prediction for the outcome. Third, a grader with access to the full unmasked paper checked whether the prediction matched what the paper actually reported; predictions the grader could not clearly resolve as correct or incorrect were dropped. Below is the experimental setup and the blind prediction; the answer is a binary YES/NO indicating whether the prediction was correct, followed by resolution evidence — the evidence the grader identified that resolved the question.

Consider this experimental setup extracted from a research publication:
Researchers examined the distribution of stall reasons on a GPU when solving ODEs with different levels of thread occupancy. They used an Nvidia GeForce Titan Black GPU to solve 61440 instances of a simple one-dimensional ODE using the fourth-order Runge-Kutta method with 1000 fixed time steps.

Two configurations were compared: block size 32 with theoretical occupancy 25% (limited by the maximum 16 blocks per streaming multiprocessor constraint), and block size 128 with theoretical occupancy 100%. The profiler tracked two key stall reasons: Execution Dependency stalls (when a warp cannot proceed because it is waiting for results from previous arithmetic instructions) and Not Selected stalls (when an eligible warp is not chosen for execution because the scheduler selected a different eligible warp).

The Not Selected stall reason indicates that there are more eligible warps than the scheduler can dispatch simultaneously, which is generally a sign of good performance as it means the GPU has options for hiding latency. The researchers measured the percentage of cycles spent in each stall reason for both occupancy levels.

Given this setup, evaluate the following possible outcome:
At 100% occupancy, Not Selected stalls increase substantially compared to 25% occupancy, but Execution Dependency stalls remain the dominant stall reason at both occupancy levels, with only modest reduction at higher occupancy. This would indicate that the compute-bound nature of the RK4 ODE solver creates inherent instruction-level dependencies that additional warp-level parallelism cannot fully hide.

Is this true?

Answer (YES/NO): NO